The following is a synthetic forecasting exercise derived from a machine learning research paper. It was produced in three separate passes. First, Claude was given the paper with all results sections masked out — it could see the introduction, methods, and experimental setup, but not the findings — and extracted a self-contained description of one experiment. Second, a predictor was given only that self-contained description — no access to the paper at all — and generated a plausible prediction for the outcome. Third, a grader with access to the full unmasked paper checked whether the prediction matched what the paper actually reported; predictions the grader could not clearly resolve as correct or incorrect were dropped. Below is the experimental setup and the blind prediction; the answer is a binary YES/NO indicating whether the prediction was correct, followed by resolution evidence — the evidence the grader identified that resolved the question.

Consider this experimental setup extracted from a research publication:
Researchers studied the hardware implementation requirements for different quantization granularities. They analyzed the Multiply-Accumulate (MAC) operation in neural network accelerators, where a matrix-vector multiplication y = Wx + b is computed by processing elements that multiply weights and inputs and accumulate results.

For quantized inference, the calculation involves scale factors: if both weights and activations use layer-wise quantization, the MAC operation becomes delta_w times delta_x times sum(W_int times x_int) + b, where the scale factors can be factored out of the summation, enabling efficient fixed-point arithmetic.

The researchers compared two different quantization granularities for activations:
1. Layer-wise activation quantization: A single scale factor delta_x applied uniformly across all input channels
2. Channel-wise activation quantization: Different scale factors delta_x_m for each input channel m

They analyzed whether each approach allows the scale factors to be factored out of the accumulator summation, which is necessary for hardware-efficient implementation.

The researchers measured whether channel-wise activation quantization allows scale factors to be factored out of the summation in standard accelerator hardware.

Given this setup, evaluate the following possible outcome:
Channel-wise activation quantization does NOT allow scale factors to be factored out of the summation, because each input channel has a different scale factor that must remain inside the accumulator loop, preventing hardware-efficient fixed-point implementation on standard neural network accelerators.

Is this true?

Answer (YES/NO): YES